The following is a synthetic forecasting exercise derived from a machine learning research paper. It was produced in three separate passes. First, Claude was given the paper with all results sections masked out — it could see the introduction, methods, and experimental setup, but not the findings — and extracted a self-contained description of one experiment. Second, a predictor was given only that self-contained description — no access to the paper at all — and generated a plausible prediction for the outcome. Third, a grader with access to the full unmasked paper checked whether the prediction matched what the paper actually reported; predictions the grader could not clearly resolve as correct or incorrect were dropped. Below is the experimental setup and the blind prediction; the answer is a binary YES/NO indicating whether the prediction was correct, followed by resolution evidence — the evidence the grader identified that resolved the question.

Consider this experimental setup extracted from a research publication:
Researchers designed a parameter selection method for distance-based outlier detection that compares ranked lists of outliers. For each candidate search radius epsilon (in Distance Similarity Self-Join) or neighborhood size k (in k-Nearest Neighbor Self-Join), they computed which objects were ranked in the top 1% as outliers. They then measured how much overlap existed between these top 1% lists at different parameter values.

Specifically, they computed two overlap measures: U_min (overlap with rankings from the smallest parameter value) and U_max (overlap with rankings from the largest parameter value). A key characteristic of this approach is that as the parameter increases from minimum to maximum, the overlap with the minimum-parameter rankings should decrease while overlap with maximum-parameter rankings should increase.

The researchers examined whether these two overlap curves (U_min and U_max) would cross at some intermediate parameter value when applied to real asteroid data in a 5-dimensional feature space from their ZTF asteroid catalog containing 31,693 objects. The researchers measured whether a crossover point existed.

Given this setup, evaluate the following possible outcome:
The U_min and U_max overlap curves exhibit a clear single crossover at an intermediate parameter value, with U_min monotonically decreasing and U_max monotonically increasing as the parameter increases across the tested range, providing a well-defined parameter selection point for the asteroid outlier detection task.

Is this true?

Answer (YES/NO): YES